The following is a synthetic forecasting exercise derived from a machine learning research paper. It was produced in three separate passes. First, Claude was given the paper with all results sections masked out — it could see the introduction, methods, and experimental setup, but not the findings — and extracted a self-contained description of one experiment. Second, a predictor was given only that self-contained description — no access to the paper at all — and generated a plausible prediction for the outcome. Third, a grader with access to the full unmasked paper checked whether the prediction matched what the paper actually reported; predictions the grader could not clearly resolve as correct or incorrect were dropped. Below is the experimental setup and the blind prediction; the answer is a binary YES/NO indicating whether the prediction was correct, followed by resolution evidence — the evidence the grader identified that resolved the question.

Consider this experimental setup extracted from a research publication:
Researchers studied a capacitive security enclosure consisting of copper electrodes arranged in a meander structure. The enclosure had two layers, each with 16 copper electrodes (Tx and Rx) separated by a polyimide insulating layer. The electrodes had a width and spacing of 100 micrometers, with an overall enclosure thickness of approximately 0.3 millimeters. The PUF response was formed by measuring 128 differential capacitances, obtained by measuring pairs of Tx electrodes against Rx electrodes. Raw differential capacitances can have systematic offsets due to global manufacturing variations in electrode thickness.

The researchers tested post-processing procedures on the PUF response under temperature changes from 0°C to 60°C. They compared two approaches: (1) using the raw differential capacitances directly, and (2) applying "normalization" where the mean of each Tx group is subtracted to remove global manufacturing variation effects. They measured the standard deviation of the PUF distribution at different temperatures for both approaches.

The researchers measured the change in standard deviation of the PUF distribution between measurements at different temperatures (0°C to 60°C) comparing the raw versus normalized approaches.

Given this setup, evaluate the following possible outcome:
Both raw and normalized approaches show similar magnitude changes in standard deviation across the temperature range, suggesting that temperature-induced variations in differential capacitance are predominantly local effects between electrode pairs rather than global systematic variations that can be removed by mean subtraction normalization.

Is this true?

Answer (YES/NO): NO